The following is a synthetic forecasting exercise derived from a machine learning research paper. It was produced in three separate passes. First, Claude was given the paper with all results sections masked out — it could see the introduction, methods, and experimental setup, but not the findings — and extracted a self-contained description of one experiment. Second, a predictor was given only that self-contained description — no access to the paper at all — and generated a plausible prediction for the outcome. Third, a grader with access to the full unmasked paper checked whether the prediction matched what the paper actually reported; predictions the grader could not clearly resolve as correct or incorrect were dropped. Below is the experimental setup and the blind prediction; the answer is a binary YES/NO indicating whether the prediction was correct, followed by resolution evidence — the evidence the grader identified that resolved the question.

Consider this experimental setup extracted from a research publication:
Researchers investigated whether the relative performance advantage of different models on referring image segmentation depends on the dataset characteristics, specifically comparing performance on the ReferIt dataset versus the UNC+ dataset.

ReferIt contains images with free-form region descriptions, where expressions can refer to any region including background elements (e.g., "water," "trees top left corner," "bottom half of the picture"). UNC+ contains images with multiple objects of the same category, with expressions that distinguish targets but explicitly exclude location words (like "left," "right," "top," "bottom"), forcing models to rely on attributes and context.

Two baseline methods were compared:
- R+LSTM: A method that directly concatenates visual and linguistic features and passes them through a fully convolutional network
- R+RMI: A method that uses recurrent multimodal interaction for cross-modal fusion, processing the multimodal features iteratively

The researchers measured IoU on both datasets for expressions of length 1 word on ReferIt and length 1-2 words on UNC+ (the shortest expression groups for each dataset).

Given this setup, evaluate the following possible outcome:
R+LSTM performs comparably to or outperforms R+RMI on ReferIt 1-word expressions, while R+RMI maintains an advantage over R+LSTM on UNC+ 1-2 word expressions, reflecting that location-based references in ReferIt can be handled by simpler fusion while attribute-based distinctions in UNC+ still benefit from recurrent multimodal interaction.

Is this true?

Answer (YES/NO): NO